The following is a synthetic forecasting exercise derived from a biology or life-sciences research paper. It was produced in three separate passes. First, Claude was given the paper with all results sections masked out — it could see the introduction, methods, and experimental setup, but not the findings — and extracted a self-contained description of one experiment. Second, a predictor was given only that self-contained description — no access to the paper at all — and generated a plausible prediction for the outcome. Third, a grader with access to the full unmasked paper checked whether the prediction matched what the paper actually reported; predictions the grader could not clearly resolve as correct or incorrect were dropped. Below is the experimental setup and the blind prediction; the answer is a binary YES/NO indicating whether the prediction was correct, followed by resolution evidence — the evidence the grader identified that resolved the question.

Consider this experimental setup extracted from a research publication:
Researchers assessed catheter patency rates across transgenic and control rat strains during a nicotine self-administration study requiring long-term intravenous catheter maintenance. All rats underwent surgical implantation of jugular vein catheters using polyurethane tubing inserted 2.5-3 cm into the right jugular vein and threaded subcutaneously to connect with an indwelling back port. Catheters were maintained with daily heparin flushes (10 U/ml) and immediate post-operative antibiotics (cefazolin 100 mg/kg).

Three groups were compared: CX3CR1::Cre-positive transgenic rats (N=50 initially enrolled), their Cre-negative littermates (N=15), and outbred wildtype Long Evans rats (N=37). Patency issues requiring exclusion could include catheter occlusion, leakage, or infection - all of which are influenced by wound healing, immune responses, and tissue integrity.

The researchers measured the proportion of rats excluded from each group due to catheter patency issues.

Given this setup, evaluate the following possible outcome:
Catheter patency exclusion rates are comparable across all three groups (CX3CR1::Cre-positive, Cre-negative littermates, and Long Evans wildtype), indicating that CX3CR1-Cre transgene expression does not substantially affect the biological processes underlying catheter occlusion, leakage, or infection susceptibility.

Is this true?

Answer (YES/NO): NO